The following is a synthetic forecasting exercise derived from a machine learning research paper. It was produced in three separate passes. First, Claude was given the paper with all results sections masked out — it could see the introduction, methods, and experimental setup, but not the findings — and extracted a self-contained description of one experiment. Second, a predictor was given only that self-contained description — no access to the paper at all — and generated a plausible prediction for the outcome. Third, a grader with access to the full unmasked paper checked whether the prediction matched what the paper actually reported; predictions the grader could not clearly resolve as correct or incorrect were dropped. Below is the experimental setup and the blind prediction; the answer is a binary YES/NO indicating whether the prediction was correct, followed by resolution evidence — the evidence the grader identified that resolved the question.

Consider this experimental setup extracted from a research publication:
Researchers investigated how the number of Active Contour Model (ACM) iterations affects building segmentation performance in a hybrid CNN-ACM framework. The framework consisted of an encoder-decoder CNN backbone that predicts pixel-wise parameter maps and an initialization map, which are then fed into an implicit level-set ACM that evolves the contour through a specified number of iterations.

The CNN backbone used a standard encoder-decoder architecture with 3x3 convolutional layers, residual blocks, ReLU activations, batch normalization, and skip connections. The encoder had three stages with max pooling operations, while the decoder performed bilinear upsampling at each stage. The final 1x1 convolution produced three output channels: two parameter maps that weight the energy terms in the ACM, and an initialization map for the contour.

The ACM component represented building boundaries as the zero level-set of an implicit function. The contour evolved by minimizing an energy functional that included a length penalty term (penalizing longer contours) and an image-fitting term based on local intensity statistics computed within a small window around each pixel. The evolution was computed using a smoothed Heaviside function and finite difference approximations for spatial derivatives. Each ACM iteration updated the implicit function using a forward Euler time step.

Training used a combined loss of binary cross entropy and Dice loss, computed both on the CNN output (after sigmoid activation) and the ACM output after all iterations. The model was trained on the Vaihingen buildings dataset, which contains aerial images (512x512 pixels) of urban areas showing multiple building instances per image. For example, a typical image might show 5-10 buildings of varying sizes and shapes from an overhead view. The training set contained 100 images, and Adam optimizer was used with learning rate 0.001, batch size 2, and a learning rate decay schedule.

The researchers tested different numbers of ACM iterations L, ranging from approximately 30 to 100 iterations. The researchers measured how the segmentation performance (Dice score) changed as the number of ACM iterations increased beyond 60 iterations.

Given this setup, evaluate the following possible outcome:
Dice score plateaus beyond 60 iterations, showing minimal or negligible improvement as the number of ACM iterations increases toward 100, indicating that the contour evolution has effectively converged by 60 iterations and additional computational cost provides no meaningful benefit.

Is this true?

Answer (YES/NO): YES